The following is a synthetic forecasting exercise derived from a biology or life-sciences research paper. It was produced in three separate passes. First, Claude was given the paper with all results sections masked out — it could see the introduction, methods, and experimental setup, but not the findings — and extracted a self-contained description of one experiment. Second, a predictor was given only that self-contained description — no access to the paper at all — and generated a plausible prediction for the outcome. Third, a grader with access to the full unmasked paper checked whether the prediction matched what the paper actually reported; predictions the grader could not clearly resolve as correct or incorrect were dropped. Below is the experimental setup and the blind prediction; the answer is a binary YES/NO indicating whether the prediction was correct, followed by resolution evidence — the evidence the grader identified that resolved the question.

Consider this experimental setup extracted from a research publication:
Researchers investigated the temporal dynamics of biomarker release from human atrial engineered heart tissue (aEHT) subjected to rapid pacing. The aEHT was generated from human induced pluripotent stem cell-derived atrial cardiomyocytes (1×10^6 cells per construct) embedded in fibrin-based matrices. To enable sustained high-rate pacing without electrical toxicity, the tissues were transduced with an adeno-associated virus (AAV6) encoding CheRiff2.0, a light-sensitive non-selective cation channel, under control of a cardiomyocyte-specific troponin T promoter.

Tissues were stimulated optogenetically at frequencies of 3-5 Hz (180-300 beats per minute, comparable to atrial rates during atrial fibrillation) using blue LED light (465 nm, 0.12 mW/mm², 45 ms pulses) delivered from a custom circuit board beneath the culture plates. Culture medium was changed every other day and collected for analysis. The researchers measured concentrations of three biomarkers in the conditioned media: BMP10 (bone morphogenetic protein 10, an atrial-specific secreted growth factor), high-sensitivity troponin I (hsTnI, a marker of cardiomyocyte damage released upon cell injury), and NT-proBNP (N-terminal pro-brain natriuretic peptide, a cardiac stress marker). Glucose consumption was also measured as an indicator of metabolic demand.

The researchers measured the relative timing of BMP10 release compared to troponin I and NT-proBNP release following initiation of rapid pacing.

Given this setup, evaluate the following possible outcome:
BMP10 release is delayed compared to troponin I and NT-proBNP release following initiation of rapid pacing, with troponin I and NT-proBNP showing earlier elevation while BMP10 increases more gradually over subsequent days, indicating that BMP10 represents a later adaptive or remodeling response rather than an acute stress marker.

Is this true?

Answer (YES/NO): YES